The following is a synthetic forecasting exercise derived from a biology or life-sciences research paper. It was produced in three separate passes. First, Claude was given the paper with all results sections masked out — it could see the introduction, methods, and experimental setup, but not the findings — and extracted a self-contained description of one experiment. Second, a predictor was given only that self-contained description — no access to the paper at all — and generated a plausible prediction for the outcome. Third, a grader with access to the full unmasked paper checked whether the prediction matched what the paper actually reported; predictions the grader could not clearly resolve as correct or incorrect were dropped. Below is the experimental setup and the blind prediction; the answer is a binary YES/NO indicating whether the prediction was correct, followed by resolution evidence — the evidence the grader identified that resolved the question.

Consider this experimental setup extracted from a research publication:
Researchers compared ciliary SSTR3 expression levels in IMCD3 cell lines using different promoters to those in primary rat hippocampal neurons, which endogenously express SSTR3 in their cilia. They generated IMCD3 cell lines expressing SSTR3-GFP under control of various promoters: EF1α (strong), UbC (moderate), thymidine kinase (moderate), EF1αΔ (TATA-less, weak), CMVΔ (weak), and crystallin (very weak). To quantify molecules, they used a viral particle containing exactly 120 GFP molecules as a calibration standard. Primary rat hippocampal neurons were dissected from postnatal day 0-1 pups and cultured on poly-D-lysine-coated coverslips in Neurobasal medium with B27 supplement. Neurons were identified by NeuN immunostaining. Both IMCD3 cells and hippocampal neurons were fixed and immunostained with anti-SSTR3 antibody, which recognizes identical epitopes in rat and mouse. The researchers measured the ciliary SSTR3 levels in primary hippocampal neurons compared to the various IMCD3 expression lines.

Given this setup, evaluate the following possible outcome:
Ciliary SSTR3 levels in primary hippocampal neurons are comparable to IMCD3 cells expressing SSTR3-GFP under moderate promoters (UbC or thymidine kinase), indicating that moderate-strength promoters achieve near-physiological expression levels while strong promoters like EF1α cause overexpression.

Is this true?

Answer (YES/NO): NO